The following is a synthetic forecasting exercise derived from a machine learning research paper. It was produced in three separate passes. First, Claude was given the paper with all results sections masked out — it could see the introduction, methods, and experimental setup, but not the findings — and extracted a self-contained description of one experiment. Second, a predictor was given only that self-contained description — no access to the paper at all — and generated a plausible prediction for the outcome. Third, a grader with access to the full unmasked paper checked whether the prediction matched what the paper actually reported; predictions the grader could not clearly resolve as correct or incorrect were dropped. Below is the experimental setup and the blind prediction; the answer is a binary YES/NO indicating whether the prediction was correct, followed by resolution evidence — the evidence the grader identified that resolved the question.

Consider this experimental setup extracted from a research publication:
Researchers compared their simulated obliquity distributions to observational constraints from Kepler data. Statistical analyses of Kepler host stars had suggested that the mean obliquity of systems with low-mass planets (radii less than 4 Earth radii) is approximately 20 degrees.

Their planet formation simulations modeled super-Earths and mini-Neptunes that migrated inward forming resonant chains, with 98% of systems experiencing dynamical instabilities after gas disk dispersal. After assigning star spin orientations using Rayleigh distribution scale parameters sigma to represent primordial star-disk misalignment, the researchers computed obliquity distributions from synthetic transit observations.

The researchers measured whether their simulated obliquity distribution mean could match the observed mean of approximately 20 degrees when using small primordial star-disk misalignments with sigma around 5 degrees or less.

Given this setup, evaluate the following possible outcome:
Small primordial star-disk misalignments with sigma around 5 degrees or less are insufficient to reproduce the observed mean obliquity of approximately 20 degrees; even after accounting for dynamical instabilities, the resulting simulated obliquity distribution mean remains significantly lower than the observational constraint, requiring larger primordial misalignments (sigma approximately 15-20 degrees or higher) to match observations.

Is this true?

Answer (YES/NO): YES